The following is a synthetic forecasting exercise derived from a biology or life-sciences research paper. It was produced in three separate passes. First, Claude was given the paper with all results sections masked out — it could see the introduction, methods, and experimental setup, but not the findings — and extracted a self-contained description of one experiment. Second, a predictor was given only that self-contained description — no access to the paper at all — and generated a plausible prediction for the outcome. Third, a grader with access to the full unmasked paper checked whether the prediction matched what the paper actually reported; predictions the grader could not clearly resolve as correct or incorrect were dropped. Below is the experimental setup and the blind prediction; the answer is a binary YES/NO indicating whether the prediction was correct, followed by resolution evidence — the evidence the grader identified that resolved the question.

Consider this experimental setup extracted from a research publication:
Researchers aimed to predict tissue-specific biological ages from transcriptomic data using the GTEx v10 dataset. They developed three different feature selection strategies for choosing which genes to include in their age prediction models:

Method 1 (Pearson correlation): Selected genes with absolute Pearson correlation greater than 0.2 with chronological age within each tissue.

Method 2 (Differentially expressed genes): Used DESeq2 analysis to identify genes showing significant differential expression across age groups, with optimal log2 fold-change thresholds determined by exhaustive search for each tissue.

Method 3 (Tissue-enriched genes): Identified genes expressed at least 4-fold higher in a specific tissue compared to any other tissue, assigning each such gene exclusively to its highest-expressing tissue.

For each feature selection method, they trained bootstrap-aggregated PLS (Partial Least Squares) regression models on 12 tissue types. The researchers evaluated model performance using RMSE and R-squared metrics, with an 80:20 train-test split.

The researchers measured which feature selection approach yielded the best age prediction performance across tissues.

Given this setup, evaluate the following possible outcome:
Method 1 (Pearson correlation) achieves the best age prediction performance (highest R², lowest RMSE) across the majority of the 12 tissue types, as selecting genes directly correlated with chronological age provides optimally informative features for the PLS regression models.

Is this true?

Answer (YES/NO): YES